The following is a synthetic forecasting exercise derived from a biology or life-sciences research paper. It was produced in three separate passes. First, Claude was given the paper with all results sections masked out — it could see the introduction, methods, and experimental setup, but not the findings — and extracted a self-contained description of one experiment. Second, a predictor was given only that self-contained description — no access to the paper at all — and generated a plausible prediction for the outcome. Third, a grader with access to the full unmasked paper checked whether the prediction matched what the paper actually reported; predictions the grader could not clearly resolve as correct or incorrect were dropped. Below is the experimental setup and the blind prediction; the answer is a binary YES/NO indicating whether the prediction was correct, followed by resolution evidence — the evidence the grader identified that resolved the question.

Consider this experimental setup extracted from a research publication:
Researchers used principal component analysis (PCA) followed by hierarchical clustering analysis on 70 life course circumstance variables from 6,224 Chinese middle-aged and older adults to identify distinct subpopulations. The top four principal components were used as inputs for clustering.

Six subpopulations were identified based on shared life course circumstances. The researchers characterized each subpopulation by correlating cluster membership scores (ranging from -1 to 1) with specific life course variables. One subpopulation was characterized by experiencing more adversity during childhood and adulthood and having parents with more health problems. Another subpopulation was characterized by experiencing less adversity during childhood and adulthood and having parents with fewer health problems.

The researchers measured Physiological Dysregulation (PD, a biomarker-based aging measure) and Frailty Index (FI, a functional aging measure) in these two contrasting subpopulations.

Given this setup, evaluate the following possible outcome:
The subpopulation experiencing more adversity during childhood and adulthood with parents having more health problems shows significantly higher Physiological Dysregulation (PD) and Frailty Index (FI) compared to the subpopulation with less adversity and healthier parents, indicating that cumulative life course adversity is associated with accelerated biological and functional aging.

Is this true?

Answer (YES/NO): YES